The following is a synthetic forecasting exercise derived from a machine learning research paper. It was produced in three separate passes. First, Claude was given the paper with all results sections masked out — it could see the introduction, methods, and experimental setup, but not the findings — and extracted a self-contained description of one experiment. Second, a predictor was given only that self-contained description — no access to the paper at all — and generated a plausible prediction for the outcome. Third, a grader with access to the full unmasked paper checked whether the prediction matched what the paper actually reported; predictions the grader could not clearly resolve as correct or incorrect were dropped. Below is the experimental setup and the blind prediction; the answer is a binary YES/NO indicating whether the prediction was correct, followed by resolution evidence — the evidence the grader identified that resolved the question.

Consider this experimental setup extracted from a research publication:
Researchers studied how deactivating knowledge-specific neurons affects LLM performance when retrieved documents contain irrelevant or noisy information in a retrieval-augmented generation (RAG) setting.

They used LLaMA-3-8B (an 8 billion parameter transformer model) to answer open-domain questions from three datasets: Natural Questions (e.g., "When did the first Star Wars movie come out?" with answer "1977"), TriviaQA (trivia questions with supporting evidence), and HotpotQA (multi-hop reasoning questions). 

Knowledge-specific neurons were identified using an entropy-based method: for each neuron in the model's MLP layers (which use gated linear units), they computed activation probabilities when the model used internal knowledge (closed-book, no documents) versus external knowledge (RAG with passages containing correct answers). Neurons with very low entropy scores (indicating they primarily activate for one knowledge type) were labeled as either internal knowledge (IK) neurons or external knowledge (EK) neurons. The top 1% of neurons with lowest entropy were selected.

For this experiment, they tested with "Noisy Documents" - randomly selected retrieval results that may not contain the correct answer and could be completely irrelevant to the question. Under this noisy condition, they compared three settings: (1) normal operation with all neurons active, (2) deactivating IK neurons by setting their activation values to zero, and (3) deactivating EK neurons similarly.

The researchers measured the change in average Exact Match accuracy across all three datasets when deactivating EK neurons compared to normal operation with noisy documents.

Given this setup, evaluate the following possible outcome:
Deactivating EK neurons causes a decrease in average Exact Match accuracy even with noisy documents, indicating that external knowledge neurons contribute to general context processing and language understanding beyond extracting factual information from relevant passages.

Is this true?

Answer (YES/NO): NO